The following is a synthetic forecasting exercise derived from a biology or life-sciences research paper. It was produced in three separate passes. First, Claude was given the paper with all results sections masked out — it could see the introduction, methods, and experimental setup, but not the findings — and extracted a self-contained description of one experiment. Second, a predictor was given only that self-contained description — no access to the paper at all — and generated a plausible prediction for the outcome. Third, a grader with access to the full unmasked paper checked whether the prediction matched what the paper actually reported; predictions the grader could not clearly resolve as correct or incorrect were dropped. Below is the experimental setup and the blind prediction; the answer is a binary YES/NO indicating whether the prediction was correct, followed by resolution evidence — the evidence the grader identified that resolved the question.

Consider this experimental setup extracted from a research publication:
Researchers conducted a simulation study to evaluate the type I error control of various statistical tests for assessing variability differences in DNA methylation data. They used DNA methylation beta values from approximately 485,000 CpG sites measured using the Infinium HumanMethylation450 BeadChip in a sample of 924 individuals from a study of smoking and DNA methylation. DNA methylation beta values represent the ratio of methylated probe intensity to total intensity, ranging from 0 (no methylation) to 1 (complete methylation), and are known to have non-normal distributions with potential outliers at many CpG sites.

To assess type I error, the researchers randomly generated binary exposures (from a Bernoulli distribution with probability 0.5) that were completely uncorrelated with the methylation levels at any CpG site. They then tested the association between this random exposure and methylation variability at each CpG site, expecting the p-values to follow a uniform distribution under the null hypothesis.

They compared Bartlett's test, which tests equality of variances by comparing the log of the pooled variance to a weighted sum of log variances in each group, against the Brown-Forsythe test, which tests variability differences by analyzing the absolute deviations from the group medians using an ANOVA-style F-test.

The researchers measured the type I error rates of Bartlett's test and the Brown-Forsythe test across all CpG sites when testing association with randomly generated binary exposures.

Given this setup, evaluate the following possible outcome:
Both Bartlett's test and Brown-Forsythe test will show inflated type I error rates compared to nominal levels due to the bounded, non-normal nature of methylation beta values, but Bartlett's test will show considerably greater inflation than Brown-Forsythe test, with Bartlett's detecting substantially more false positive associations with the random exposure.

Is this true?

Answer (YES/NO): NO